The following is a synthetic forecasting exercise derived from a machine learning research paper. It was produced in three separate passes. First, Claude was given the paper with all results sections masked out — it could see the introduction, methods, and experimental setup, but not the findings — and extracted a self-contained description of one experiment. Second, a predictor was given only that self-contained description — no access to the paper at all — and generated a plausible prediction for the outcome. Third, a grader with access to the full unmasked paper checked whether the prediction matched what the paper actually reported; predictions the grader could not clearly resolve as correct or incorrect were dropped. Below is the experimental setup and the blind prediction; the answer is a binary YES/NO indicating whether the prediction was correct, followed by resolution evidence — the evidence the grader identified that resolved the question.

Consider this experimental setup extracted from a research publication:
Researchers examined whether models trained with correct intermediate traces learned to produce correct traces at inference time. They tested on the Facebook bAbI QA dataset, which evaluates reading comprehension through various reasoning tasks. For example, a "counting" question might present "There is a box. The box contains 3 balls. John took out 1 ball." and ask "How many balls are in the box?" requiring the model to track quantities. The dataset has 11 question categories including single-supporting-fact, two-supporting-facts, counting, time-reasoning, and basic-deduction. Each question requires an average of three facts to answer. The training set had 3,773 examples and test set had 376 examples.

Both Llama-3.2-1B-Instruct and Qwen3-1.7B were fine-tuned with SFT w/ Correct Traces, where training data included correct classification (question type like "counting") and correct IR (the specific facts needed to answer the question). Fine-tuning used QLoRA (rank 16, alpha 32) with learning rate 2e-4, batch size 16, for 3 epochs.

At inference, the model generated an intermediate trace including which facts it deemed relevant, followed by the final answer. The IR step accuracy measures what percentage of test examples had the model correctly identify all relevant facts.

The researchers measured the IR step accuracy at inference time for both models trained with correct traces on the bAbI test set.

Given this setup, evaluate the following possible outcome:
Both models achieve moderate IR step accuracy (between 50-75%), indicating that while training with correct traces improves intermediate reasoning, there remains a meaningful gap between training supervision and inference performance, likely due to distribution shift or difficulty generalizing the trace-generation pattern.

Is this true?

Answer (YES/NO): NO